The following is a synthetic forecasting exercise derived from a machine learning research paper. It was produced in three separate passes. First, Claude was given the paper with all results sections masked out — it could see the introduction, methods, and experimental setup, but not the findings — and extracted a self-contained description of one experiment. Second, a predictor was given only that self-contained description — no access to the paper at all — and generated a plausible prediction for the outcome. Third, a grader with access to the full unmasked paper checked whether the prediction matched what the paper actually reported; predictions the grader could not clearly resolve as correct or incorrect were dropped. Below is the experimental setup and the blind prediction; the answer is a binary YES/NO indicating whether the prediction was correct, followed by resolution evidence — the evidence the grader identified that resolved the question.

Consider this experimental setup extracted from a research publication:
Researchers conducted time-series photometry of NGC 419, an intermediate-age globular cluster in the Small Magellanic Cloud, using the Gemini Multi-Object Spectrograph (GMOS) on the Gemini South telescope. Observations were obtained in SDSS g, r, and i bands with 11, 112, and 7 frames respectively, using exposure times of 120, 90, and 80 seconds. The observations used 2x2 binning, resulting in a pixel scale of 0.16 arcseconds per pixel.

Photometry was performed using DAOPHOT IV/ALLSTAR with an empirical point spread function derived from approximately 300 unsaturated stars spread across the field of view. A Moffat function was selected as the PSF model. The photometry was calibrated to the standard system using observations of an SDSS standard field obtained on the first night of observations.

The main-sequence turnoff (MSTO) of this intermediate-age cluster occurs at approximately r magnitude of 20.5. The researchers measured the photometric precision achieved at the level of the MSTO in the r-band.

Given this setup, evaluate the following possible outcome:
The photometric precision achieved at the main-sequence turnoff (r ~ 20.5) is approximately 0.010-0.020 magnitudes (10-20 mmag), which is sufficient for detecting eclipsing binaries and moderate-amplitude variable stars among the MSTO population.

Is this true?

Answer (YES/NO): NO